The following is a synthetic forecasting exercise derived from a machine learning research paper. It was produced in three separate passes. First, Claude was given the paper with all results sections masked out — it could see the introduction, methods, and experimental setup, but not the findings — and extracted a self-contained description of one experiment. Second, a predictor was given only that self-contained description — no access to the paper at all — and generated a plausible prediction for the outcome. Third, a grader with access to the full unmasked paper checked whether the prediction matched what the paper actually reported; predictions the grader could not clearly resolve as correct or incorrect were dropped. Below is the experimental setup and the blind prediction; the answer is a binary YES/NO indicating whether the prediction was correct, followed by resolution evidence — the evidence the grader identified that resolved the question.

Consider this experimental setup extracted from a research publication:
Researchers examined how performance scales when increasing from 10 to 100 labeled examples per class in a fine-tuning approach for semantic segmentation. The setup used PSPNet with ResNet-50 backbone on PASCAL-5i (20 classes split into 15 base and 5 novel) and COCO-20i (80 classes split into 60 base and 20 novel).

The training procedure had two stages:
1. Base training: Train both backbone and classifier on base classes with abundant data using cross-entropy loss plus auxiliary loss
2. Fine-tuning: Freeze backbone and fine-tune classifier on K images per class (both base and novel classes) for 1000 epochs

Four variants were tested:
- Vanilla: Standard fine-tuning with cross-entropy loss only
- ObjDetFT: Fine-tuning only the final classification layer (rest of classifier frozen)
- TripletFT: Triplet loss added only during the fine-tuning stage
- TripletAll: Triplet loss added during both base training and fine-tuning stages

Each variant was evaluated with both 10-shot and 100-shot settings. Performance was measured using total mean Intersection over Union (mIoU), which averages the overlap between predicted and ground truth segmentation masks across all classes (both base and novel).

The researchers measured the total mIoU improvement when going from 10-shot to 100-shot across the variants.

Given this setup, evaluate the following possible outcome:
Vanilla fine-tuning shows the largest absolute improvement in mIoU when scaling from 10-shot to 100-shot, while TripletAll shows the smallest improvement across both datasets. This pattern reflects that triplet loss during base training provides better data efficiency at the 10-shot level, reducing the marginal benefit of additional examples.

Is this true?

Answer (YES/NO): NO